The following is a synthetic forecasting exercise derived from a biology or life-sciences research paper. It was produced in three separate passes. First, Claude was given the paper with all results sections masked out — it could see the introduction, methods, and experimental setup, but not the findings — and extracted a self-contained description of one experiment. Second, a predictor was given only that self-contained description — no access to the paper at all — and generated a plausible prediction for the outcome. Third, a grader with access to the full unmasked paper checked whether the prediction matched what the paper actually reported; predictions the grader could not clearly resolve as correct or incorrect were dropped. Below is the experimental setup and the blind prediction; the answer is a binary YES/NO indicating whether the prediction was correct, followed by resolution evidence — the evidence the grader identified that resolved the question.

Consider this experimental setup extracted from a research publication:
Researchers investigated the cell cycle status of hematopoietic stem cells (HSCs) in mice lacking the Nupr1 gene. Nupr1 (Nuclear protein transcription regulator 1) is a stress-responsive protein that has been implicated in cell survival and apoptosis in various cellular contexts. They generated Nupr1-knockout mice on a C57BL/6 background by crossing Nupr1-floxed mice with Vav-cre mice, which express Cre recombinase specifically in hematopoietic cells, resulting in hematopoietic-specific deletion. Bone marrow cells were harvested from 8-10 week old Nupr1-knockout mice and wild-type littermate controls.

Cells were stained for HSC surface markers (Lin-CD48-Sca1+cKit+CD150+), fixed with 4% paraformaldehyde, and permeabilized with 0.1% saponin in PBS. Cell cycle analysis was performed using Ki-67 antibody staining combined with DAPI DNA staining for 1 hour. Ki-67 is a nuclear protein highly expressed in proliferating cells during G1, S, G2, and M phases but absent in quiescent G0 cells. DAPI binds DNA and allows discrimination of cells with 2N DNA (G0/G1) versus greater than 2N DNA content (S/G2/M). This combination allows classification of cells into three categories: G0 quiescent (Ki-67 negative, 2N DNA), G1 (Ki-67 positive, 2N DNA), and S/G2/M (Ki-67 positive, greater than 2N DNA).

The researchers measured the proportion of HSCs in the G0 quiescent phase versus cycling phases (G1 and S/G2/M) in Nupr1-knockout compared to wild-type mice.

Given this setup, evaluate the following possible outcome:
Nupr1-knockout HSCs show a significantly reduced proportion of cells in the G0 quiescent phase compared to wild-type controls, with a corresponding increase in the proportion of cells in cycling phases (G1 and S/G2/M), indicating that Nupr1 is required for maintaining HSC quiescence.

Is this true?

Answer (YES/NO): YES